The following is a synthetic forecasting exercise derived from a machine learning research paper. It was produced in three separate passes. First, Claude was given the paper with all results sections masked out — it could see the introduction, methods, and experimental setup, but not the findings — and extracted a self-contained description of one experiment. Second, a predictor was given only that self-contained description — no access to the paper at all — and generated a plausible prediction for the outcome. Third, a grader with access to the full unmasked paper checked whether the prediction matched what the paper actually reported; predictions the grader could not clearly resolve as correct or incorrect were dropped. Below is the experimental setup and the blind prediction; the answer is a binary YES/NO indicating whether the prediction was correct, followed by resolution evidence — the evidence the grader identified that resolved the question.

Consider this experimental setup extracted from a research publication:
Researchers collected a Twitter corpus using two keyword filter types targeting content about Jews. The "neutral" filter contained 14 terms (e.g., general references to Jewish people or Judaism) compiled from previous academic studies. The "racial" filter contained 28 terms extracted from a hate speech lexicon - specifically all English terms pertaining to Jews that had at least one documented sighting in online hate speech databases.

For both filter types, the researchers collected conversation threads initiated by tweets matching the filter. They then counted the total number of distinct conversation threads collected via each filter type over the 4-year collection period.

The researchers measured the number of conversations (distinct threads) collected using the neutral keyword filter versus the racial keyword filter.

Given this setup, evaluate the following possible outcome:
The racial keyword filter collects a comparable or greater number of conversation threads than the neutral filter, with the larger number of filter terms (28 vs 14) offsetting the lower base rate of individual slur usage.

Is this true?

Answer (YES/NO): NO